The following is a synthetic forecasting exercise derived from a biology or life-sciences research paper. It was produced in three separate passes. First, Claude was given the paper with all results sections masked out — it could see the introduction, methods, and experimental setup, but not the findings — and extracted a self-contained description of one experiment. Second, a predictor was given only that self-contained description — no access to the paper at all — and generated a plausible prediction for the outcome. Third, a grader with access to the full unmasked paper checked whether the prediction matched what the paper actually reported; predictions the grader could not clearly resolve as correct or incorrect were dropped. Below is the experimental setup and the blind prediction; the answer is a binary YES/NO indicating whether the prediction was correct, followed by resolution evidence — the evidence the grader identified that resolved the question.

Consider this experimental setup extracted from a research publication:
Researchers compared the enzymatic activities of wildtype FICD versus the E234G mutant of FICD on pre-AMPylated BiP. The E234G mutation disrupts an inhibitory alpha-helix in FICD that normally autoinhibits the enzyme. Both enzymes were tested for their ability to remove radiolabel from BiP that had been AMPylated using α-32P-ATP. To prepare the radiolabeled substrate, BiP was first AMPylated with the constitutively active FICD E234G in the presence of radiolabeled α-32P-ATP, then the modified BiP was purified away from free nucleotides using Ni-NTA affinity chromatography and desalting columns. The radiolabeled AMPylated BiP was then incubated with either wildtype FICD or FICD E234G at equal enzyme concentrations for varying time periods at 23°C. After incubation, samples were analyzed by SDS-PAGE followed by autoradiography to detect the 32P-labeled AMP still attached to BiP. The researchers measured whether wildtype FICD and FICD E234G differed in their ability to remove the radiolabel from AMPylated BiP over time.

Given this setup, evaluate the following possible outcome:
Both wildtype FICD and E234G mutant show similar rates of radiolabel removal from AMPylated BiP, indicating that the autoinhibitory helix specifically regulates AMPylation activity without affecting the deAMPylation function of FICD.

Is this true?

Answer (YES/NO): NO